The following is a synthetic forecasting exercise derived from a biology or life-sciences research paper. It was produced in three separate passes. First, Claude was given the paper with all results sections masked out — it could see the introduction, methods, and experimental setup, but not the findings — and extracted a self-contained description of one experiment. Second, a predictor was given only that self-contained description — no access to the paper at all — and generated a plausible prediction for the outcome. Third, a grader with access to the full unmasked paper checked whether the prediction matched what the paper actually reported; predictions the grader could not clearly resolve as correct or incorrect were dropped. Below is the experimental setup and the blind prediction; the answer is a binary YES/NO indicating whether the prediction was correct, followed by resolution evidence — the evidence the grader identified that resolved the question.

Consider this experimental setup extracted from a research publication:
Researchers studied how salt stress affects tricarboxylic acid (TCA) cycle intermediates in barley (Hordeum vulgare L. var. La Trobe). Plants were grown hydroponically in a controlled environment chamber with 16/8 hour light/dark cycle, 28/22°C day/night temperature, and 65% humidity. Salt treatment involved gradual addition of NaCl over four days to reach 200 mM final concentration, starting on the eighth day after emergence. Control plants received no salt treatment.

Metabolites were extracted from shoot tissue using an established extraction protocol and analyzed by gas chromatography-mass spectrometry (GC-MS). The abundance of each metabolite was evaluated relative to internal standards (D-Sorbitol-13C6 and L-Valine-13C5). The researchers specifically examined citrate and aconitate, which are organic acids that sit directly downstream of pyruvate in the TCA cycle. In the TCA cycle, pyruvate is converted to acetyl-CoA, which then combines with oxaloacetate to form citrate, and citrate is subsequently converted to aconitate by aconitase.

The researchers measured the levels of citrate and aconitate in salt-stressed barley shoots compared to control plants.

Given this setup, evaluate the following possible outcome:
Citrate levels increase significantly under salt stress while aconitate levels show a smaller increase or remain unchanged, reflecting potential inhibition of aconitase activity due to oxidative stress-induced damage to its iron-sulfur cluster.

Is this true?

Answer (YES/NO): NO